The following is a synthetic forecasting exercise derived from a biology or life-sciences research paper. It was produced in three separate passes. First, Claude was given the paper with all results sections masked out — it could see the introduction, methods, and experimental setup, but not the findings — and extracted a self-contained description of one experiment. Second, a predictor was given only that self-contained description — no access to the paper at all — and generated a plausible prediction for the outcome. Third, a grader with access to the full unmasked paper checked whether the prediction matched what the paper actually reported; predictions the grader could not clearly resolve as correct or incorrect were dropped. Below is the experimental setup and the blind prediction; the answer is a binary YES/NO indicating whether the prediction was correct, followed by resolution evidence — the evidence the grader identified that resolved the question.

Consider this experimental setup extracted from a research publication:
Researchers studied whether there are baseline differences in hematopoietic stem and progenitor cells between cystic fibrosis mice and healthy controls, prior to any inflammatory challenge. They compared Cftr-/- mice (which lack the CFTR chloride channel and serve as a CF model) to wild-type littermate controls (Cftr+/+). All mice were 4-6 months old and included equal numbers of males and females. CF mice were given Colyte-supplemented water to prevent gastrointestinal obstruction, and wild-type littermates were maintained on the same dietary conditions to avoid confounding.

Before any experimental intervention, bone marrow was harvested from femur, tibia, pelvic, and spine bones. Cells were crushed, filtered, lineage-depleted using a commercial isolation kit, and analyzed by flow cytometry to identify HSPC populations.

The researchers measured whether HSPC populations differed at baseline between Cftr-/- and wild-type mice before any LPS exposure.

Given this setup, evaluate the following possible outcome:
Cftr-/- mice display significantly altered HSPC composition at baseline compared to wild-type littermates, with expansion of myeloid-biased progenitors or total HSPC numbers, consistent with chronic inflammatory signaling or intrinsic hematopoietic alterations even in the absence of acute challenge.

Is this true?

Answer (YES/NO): YES